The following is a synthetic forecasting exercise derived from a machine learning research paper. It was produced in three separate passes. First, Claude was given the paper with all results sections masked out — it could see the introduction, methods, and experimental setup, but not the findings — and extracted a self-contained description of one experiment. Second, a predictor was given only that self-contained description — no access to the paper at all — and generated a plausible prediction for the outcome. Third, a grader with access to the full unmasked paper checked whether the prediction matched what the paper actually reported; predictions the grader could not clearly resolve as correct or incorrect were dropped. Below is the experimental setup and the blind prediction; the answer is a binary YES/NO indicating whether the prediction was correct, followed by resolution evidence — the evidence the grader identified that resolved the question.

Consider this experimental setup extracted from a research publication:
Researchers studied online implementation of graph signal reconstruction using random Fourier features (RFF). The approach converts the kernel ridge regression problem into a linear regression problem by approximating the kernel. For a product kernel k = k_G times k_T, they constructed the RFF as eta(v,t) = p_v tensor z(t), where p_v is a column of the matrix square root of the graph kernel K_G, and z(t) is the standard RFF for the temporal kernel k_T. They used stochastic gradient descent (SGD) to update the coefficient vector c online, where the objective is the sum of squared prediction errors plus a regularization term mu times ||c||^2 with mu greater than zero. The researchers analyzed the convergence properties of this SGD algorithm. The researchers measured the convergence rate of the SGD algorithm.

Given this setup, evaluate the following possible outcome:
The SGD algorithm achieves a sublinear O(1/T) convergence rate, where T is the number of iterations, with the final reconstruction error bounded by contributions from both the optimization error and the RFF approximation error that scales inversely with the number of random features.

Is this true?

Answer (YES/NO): NO